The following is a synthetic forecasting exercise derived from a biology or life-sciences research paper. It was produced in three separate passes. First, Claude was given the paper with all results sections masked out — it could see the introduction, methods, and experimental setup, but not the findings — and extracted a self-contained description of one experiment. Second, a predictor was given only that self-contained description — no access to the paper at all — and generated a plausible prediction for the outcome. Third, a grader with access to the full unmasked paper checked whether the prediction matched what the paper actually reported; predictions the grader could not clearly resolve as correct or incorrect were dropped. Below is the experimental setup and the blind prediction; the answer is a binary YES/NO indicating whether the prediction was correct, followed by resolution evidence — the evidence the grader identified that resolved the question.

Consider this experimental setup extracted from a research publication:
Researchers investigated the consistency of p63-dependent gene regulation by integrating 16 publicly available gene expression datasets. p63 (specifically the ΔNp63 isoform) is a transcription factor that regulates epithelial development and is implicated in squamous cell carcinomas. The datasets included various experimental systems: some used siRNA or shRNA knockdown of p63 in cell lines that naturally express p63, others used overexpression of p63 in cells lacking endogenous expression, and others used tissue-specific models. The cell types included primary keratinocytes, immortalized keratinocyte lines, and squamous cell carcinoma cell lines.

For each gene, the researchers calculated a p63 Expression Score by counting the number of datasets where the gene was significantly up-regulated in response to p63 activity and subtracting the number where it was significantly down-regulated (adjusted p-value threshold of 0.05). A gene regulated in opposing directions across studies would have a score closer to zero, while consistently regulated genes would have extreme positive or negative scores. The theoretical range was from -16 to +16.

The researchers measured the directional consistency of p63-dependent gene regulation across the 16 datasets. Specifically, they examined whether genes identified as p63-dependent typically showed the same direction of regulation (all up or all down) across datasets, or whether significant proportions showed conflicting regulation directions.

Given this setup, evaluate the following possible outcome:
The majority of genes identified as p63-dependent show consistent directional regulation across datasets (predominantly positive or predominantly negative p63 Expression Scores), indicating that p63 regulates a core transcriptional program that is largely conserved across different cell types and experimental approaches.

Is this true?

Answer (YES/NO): NO